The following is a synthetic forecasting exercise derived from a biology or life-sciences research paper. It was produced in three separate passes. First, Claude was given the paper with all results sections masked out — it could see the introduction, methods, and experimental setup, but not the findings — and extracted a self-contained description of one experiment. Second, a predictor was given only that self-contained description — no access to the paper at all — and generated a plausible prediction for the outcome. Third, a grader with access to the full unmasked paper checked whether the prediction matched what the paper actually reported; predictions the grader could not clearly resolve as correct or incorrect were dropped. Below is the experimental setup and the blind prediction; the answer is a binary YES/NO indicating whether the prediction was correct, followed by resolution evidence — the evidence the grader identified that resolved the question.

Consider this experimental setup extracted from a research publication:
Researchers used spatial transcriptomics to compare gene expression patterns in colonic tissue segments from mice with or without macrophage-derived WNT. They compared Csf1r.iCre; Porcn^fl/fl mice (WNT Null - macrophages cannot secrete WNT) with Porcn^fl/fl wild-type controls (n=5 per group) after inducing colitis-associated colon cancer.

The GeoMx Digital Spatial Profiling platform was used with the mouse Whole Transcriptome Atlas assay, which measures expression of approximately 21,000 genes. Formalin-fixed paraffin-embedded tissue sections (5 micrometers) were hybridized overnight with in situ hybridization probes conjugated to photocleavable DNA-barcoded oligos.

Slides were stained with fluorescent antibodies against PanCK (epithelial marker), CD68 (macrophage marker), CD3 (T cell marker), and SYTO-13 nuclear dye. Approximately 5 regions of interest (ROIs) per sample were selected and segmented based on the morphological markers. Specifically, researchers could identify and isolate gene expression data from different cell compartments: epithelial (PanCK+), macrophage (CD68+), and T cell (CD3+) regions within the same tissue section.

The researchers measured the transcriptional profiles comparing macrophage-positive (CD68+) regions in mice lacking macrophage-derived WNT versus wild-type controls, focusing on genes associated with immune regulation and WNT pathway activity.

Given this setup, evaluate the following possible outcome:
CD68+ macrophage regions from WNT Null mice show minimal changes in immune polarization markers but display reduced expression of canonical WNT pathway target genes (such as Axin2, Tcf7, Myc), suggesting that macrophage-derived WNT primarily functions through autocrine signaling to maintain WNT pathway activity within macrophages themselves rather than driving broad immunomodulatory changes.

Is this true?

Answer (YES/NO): NO